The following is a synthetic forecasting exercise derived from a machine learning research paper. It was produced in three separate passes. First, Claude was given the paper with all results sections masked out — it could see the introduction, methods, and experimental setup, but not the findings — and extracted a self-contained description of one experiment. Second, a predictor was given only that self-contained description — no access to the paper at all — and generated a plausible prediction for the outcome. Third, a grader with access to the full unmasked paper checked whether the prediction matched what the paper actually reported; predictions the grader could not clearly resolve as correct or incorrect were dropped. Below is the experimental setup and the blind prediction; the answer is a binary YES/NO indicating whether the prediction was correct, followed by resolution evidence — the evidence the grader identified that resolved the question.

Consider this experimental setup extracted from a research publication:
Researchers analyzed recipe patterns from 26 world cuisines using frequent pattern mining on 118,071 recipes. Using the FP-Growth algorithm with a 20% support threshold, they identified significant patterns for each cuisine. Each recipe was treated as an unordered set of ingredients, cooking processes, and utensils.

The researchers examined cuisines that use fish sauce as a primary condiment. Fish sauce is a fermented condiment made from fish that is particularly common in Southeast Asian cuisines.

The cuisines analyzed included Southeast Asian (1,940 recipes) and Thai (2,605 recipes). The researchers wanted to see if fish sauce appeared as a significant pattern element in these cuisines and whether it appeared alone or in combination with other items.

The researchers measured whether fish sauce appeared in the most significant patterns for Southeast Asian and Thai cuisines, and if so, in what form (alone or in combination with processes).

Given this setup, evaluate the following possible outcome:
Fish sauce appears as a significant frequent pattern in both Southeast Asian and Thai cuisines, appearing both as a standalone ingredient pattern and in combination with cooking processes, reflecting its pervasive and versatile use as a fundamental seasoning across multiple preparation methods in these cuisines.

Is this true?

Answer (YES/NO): NO